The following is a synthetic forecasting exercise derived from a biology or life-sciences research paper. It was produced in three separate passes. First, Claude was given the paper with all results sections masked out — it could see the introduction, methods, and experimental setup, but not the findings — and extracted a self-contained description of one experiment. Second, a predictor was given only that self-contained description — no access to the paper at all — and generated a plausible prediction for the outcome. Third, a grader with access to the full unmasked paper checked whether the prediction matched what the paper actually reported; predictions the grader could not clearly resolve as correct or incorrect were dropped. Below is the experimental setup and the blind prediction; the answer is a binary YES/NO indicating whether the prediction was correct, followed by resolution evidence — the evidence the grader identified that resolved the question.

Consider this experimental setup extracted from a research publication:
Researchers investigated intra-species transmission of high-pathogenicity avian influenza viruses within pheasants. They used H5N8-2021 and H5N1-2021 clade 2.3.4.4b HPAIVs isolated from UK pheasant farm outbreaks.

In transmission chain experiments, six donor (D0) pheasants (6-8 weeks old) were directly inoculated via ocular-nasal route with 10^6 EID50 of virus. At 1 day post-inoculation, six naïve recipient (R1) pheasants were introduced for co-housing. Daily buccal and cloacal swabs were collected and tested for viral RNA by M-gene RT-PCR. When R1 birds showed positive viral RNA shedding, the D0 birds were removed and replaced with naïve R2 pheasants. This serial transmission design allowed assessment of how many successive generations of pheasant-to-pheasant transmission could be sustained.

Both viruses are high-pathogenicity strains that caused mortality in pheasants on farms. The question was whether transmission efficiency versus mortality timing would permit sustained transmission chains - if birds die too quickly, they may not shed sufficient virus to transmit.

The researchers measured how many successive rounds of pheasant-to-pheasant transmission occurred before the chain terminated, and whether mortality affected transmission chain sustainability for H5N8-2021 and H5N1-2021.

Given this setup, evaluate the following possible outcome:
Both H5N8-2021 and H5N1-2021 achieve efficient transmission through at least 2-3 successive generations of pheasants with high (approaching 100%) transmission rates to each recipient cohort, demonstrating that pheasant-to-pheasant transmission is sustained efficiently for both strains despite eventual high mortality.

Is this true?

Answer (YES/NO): NO